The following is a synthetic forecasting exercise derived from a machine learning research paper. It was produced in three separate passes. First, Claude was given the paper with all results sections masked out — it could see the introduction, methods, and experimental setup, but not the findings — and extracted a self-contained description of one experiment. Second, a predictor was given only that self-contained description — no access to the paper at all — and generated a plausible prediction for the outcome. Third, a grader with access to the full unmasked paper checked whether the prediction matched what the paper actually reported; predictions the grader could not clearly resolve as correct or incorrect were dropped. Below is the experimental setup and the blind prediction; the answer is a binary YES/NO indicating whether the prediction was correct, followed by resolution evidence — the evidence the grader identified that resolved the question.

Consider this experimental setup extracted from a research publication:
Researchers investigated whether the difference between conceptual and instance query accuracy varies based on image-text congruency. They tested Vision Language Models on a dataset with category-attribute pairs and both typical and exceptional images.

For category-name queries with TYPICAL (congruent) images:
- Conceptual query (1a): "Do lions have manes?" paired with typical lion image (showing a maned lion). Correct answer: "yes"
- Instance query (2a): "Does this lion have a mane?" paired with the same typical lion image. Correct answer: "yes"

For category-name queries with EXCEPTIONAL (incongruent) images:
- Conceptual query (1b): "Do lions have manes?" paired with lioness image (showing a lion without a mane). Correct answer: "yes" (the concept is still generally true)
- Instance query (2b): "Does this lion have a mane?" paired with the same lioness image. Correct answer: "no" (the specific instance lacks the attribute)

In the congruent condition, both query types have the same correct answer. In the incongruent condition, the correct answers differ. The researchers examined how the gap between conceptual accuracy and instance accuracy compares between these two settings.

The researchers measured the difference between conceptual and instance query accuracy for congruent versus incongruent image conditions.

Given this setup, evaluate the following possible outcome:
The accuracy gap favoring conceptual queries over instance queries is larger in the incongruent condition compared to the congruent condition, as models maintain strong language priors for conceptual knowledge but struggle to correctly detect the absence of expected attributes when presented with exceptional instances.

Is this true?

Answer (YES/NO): NO